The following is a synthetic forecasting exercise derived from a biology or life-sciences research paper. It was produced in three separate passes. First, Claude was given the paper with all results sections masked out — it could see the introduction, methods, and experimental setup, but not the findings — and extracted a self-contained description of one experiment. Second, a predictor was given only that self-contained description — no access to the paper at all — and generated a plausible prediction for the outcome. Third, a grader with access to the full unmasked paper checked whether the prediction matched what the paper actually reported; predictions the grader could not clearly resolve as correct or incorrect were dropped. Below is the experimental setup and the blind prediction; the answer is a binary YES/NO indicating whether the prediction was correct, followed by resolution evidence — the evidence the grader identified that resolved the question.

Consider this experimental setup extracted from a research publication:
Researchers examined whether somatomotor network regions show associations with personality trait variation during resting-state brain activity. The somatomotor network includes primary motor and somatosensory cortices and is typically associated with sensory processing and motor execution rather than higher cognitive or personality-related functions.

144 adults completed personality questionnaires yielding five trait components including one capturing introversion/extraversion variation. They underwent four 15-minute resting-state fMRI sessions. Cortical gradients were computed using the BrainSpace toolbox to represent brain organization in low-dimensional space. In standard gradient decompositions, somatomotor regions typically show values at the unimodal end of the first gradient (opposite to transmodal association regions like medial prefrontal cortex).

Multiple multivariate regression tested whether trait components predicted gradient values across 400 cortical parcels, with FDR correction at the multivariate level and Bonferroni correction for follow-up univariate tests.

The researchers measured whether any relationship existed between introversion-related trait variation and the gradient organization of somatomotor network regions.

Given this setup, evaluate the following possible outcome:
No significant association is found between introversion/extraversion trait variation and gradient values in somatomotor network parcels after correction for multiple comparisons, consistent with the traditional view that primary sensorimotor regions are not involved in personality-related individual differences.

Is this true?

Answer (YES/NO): YES